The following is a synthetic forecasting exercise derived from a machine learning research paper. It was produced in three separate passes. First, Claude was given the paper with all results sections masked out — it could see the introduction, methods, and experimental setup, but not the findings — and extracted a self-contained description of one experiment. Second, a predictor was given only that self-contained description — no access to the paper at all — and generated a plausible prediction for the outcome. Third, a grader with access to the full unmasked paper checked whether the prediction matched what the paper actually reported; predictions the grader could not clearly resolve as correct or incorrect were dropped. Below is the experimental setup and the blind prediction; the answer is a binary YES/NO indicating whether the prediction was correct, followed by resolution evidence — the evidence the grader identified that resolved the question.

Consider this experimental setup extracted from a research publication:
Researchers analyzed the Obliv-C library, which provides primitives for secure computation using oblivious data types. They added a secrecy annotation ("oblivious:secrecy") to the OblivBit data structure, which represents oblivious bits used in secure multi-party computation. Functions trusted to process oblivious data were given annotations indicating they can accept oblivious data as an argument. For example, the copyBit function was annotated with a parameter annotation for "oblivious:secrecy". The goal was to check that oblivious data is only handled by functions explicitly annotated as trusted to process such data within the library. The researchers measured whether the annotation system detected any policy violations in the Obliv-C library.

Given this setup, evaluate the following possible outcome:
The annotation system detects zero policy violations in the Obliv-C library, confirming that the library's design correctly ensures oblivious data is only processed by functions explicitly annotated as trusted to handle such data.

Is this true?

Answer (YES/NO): YES